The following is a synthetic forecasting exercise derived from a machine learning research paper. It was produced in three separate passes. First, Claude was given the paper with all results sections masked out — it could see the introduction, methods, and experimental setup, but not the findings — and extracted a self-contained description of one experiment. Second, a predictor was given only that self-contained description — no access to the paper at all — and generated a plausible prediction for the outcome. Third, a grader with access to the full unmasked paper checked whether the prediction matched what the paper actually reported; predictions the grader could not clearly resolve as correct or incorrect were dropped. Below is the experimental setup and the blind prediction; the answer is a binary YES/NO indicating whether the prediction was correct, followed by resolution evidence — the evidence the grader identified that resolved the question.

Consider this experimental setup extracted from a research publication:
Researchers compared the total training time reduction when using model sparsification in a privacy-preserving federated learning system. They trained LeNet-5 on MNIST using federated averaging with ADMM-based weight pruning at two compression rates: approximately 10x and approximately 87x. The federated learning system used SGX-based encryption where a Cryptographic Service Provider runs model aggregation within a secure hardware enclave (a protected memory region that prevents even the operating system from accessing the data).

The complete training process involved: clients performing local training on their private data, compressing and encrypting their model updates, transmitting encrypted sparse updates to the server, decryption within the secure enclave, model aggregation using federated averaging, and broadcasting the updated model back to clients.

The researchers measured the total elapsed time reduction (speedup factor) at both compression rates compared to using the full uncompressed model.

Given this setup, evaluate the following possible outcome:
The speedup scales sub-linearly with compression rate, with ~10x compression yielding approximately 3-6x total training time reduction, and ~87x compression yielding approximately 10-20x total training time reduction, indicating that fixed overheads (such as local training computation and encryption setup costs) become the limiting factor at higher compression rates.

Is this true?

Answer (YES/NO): NO